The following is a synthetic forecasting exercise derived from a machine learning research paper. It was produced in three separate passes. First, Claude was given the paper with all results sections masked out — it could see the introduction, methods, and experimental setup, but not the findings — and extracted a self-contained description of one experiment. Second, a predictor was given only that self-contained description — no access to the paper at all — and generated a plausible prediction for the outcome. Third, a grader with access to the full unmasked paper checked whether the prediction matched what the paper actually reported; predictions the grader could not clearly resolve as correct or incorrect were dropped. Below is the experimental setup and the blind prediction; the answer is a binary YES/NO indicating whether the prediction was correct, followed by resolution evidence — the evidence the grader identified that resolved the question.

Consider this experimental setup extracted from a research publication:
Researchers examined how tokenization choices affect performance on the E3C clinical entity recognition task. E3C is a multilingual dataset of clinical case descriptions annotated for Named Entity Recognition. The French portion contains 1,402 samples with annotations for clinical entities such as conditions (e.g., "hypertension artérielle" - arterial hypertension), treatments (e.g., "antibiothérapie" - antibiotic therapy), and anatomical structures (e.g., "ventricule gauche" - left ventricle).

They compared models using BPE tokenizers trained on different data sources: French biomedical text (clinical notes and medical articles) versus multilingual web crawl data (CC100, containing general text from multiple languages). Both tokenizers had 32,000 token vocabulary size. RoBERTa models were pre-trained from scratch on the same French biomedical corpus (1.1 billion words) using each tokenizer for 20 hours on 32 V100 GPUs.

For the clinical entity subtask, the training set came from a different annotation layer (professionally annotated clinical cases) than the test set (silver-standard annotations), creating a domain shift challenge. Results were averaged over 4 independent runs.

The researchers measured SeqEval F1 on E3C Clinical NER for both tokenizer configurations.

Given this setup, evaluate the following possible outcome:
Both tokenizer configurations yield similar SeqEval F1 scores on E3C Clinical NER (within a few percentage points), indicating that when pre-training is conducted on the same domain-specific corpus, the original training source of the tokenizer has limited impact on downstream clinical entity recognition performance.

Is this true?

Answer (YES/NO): YES